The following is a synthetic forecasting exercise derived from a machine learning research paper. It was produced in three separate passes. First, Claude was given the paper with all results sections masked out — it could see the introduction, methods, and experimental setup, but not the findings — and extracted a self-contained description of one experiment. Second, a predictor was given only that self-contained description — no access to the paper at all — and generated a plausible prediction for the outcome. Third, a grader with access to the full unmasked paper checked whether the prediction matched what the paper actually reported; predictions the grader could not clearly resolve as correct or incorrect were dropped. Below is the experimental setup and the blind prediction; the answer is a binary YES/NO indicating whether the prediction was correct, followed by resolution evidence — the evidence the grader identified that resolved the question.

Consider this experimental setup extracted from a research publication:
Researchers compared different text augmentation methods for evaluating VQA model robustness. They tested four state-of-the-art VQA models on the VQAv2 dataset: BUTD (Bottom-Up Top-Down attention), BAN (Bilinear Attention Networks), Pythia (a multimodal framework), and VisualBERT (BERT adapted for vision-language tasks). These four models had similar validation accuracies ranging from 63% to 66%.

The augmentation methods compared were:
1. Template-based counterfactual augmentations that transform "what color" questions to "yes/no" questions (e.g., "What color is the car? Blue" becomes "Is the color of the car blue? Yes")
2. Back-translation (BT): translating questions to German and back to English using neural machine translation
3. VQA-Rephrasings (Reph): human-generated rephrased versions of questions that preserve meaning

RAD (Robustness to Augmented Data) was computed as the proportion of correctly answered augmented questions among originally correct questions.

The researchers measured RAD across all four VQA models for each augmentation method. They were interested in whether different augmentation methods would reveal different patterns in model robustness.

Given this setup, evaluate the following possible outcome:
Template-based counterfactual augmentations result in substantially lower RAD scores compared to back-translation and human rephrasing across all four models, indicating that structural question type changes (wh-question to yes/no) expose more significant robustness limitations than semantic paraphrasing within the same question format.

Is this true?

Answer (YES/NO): NO